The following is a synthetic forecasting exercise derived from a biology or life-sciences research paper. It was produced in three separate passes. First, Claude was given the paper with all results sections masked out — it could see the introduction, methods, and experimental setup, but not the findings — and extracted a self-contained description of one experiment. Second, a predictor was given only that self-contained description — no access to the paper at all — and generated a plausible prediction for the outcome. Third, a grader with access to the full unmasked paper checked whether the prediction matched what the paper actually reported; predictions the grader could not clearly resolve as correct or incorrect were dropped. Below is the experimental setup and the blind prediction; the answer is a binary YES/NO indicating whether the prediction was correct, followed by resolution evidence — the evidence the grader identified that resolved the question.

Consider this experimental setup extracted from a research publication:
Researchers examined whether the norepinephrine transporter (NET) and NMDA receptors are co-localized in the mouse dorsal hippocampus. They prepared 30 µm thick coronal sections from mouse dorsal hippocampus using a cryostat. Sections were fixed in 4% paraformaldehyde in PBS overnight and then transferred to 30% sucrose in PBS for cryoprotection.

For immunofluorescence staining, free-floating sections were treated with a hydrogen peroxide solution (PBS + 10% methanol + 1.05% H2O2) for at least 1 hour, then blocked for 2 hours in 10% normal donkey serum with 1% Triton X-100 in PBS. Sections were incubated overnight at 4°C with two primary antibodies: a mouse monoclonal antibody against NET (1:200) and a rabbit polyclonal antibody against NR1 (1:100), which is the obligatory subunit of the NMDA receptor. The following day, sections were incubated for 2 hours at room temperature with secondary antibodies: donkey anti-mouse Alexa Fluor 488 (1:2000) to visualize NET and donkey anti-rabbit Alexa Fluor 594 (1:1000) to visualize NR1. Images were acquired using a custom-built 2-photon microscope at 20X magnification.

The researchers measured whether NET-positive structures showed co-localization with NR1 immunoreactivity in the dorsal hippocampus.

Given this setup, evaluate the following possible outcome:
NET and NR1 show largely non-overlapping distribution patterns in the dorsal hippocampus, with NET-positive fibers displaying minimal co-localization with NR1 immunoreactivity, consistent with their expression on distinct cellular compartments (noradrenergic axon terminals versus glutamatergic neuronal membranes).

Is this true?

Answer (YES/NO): NO